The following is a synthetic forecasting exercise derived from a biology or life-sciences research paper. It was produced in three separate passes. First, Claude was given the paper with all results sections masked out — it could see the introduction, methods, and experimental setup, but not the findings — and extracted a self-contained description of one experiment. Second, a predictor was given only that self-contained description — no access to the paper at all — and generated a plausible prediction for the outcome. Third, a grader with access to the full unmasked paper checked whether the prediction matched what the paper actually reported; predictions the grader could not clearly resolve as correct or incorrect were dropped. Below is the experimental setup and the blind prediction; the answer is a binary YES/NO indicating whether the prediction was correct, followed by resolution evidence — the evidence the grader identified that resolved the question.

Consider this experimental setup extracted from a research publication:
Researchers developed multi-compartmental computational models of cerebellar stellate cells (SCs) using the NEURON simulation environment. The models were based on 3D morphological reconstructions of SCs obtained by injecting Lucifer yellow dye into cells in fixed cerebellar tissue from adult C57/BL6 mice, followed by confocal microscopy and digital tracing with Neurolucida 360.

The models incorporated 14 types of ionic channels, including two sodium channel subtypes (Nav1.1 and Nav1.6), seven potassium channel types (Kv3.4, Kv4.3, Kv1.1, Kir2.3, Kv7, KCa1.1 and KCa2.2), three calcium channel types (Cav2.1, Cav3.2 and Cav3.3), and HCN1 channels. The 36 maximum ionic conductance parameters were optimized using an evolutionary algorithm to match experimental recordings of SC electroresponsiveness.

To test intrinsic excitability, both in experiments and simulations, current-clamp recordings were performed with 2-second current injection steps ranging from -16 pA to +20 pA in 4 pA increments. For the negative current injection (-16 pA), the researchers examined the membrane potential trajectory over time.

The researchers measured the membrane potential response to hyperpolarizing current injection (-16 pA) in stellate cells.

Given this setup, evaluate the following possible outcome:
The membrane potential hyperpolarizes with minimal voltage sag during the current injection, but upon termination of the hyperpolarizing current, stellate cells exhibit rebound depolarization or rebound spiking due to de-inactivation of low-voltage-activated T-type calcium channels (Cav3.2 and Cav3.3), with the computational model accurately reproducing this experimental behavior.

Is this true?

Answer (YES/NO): NO